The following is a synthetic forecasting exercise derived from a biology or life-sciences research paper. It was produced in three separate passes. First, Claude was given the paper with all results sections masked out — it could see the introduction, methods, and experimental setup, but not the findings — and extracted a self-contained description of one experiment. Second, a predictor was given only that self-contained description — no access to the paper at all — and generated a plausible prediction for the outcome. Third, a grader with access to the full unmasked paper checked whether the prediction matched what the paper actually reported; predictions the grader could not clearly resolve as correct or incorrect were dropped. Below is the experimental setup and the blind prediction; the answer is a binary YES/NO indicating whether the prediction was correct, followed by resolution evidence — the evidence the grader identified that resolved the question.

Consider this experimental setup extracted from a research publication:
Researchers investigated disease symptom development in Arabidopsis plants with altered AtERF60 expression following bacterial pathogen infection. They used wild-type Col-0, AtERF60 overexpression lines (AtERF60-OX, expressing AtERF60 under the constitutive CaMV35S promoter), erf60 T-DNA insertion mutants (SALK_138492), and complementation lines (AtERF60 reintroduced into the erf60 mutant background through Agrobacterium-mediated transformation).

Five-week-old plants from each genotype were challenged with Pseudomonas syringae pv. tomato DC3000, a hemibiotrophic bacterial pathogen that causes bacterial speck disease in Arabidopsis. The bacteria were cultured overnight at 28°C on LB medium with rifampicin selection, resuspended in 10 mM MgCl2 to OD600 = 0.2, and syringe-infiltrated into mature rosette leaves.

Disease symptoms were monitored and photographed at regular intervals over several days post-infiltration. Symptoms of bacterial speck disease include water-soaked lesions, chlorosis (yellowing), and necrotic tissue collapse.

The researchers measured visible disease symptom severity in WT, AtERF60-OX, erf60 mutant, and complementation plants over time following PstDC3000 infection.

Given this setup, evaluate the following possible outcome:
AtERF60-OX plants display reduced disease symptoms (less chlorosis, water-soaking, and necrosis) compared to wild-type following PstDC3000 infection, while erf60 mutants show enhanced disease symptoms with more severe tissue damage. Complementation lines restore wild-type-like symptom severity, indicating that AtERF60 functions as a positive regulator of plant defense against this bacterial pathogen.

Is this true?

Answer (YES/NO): YES